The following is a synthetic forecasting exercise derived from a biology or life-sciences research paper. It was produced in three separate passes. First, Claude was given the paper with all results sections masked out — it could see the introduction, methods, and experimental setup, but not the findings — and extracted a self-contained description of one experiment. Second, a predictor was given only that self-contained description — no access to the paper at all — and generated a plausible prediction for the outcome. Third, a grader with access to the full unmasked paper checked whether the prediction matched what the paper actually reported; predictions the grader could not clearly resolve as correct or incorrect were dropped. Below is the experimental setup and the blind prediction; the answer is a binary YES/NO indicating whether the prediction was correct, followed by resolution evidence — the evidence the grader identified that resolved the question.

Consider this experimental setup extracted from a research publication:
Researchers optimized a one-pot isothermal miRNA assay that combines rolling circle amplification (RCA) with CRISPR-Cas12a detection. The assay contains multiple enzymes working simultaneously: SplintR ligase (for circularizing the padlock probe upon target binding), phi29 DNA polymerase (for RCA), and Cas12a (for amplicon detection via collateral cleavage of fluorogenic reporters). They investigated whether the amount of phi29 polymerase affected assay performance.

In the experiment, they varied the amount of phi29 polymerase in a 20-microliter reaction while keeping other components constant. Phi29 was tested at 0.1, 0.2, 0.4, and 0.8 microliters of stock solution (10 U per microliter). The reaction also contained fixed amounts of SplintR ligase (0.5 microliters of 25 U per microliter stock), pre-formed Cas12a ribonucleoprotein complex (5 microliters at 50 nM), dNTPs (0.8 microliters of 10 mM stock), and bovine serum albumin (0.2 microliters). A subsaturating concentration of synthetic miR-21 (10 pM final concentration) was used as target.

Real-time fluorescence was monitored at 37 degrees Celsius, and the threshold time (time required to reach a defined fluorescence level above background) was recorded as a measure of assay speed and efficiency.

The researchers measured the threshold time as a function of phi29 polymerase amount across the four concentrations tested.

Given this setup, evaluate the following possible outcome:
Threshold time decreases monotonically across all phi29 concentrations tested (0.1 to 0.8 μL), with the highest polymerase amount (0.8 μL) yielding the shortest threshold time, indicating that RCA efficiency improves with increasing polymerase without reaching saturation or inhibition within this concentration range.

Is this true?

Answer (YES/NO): NO